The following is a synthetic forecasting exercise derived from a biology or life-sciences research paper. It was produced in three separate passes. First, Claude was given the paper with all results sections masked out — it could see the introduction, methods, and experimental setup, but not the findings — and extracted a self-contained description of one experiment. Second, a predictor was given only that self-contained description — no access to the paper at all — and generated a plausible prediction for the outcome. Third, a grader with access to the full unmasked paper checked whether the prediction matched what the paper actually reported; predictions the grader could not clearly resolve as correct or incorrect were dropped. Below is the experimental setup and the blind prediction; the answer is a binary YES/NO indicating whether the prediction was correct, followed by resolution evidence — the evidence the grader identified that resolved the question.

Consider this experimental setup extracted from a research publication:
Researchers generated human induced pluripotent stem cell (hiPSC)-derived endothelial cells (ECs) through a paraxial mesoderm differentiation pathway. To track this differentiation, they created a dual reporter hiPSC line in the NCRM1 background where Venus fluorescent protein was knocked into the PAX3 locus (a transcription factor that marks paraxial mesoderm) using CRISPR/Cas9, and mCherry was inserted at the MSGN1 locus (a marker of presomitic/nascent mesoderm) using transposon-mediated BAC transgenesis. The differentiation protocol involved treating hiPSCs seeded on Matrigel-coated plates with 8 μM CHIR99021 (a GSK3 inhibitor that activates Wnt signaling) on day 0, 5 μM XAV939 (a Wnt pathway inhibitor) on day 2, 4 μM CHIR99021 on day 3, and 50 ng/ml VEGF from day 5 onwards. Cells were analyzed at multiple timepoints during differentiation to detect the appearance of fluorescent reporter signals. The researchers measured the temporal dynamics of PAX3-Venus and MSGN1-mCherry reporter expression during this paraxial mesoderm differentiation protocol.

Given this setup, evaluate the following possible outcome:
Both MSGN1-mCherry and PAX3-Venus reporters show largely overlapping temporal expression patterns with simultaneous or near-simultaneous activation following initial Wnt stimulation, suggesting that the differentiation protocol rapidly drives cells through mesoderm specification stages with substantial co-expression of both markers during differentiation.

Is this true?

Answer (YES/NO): NO